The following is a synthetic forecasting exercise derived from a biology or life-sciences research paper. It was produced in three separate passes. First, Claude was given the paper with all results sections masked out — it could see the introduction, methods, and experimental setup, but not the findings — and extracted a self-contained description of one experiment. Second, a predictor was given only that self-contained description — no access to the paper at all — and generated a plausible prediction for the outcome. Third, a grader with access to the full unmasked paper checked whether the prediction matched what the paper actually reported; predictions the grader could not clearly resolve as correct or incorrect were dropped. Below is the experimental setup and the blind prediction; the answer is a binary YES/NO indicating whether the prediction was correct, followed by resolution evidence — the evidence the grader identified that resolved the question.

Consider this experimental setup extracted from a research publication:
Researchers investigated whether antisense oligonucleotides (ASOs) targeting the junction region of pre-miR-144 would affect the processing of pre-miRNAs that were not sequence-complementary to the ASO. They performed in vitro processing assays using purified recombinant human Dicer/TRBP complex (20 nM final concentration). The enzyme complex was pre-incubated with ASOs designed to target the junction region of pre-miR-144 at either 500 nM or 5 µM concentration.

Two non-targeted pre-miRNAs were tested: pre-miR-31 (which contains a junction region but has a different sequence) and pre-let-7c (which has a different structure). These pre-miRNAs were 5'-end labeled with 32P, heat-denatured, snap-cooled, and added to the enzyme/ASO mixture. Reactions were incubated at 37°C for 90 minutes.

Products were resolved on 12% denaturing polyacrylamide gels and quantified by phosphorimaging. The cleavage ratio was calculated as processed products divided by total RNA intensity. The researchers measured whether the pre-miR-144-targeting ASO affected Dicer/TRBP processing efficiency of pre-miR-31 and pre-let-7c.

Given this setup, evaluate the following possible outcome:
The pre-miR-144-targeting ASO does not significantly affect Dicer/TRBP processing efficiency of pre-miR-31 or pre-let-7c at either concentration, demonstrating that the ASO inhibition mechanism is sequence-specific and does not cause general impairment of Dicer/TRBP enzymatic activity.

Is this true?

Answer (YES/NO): YES